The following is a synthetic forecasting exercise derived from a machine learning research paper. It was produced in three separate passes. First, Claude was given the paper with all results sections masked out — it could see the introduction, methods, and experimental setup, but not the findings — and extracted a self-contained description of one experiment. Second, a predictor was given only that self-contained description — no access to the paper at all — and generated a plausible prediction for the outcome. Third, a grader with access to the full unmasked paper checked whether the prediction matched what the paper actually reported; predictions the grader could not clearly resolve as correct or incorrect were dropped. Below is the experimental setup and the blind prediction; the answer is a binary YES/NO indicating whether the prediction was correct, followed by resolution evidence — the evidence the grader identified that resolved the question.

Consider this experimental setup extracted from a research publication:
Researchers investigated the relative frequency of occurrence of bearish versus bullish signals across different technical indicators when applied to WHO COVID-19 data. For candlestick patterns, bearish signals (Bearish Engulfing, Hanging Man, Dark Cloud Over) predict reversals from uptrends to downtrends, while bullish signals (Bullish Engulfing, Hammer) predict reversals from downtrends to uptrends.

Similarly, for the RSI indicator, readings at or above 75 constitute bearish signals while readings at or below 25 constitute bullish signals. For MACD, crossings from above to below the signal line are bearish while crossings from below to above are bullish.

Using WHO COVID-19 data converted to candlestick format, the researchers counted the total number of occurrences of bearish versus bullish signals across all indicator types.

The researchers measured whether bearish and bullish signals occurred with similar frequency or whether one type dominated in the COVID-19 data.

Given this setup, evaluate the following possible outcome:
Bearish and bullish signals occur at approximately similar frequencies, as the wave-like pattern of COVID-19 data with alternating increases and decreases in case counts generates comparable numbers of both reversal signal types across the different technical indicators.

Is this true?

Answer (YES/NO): NO